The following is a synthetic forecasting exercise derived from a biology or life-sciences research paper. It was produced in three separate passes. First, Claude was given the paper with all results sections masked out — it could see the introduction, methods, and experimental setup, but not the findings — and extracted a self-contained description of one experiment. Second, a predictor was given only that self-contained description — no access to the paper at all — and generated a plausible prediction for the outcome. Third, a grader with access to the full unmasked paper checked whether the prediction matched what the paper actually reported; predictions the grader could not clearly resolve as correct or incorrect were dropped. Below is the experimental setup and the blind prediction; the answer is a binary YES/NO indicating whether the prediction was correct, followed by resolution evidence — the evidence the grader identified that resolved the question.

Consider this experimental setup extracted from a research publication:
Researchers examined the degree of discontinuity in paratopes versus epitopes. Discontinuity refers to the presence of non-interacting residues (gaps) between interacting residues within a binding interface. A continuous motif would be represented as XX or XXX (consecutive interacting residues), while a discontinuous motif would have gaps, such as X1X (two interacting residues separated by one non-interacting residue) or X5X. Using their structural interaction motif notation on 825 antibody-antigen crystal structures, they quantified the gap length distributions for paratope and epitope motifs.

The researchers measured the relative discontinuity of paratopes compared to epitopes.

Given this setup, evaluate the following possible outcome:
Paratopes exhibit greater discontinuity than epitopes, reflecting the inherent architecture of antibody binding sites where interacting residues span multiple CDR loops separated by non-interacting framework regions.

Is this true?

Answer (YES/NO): NO